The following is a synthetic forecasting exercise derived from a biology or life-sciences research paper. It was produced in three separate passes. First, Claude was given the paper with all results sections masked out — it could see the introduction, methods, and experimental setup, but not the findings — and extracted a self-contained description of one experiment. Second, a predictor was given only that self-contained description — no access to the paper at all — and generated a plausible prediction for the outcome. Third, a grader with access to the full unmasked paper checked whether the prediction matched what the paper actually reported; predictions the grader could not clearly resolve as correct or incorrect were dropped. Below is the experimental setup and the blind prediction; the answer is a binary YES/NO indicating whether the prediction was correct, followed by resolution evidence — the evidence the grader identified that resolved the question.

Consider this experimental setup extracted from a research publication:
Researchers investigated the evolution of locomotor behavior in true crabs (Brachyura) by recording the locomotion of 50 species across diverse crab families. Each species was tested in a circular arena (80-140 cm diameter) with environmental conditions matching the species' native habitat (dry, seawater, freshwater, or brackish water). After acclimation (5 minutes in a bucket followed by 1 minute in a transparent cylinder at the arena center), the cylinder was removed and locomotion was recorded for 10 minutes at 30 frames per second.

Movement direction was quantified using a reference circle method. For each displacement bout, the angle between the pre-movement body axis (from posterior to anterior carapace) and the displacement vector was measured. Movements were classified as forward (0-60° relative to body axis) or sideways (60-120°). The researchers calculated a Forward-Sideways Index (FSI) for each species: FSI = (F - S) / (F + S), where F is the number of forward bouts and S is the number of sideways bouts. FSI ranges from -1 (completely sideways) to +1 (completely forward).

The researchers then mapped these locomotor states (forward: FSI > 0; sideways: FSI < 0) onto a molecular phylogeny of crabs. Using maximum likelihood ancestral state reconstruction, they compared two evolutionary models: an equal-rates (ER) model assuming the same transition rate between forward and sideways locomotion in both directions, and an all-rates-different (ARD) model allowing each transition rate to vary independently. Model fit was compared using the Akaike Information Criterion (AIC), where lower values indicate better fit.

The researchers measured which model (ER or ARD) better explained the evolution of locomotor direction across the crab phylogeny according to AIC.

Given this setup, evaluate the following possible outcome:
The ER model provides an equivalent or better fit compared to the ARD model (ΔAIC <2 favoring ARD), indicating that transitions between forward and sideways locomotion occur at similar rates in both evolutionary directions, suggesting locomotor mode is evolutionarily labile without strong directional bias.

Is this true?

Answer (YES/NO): NO